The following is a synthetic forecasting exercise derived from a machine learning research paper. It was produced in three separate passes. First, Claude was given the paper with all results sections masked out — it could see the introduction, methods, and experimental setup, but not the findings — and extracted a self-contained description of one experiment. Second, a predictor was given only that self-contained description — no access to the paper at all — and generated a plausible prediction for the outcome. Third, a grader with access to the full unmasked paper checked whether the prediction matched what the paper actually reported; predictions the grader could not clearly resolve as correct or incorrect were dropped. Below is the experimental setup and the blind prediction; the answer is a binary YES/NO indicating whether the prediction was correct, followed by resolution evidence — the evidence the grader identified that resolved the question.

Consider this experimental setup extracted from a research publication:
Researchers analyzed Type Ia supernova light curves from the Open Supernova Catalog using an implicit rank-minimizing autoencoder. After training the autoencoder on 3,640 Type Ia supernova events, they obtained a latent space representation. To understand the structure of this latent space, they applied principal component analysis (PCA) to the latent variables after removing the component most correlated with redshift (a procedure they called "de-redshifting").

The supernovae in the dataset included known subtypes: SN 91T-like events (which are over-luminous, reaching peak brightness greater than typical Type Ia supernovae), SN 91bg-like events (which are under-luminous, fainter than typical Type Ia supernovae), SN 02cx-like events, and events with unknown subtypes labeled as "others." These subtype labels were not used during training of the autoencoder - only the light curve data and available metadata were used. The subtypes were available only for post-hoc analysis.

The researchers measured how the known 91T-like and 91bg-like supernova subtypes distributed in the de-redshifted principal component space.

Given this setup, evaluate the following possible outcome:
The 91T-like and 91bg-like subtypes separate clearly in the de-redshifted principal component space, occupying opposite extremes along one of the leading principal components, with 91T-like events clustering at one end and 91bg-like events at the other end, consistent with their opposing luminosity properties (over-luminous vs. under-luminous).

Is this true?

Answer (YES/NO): YES